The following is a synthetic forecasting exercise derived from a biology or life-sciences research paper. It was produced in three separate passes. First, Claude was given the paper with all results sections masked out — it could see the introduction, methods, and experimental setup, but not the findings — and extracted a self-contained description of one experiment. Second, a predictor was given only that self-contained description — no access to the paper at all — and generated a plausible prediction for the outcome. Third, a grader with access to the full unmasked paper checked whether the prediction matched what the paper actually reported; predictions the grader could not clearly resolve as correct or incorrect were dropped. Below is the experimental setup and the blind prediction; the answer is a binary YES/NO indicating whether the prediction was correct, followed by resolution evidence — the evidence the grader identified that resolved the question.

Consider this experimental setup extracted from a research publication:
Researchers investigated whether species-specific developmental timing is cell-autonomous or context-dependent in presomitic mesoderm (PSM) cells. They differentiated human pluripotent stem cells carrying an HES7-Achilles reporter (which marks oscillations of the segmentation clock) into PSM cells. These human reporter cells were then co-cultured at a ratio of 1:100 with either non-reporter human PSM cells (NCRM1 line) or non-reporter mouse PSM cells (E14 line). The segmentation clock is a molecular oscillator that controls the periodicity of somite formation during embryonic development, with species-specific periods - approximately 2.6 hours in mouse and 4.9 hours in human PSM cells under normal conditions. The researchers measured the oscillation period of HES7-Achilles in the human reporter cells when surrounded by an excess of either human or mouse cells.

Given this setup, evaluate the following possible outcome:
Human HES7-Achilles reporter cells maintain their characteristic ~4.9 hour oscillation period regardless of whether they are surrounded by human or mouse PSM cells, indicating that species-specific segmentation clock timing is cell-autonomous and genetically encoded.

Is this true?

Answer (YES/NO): YES